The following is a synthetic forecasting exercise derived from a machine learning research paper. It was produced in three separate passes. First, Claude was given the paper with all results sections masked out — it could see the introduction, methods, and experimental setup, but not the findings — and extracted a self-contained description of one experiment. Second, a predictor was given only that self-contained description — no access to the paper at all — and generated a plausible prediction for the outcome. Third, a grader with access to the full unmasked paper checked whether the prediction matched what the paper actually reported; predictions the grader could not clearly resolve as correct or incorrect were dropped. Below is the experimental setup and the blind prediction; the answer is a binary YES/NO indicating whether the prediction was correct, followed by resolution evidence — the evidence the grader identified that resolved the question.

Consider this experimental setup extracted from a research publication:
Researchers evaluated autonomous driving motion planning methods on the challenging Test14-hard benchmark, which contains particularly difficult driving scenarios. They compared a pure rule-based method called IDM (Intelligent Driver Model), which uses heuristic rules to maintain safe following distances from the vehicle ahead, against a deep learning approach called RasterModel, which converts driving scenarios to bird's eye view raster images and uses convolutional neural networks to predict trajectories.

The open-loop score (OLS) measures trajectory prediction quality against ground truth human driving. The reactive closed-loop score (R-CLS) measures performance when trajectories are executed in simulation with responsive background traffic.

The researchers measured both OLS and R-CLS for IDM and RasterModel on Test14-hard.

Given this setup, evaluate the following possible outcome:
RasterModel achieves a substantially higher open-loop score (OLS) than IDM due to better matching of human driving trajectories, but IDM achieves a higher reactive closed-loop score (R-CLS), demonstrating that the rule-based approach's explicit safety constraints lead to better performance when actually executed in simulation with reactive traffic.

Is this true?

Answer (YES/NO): YES